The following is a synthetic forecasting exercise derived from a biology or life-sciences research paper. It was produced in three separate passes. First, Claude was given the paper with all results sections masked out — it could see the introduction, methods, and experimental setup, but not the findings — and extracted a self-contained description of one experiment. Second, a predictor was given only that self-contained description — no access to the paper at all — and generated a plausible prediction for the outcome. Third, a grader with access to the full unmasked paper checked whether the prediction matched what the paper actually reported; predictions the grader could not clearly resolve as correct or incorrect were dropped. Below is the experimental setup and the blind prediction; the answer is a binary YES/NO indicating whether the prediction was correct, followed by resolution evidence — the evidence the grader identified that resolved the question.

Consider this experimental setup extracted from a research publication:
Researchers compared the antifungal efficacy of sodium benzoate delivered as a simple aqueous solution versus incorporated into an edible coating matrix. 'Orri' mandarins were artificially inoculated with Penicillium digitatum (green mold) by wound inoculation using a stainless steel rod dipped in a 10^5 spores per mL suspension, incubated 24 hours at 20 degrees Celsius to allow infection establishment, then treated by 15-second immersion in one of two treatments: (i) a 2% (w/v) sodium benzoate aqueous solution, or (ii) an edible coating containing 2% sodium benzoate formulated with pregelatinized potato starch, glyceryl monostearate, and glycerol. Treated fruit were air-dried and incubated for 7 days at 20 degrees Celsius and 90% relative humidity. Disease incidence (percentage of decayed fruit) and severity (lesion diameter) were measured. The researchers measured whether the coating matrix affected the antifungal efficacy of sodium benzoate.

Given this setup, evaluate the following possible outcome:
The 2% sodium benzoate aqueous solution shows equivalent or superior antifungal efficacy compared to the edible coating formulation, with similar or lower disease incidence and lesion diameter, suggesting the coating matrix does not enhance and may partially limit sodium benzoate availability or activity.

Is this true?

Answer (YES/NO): YES